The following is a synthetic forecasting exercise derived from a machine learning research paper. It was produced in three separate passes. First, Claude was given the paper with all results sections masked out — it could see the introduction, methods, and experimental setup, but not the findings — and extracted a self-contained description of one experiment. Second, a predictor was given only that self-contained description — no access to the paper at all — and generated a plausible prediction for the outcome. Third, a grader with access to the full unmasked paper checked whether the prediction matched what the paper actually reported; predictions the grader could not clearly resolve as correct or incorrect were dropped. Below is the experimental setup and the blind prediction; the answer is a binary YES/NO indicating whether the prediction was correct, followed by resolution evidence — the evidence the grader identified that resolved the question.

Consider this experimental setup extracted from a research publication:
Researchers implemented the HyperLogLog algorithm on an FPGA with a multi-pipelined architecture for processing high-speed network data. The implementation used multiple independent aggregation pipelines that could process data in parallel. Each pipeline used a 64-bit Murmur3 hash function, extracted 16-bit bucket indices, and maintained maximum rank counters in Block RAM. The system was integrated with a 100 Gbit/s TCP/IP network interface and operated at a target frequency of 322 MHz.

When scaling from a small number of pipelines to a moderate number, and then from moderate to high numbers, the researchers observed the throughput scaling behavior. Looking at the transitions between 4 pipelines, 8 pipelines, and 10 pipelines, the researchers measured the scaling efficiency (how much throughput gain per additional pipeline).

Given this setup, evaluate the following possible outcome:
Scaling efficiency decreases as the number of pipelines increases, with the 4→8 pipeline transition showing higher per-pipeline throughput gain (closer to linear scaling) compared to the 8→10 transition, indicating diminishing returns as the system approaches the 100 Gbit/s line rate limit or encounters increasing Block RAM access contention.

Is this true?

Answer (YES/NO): NO